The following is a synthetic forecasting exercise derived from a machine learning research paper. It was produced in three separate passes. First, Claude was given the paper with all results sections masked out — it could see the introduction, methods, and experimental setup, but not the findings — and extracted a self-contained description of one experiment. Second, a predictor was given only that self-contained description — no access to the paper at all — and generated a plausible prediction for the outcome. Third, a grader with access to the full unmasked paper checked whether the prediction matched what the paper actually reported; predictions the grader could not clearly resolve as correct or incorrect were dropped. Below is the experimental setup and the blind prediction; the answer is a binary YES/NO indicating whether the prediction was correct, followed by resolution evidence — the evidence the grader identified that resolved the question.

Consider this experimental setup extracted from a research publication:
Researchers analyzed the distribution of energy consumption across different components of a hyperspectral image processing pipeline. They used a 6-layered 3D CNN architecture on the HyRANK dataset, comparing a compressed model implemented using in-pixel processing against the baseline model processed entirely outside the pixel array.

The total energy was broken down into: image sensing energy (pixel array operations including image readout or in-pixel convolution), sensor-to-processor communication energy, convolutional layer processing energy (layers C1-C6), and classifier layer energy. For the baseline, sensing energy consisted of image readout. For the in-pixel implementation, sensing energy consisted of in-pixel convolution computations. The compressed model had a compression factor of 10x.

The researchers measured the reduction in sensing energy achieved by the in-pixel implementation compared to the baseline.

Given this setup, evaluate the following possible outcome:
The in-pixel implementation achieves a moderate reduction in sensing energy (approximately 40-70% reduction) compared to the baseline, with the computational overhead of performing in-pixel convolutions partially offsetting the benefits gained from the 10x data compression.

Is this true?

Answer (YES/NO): NO